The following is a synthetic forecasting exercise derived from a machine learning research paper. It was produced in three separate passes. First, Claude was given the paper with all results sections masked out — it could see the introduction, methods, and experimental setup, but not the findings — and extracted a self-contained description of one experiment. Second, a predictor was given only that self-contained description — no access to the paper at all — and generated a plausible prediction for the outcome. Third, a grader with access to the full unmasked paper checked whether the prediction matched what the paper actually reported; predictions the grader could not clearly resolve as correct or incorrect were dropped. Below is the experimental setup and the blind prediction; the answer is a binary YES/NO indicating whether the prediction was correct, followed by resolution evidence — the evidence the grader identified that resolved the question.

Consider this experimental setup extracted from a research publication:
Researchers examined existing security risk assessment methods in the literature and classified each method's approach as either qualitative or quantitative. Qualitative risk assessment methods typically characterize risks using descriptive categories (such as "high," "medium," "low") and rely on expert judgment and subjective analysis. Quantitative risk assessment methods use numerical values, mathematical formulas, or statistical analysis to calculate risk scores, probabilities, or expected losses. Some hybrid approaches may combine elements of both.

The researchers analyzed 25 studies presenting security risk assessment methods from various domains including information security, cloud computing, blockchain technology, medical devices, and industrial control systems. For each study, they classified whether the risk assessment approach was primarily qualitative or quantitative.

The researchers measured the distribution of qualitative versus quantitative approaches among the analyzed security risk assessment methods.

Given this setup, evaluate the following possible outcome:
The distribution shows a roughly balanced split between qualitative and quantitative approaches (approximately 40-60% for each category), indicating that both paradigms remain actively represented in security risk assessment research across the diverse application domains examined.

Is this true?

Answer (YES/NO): NO